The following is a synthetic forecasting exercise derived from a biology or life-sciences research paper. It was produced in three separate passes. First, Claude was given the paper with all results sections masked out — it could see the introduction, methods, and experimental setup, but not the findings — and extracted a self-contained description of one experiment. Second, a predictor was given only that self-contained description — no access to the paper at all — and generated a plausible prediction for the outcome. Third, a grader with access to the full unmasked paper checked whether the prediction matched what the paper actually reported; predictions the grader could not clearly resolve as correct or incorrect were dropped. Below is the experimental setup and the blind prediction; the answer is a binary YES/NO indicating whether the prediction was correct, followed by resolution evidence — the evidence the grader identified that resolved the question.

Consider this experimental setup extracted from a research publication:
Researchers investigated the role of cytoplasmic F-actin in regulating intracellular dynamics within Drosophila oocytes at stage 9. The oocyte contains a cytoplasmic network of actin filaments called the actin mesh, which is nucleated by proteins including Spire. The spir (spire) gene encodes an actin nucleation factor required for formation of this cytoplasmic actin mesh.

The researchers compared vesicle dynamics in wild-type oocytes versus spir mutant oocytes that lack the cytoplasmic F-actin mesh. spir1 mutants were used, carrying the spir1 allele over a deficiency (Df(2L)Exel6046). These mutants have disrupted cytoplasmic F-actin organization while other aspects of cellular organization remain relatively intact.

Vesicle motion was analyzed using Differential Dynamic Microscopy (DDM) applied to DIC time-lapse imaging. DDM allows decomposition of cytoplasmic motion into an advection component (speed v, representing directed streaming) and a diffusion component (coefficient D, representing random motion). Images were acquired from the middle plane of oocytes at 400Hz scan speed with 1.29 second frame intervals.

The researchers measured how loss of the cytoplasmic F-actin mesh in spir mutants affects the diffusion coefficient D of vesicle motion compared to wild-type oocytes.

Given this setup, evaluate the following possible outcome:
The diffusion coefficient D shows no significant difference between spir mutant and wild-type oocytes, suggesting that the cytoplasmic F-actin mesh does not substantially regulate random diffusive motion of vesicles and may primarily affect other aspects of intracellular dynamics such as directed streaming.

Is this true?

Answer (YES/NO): NO